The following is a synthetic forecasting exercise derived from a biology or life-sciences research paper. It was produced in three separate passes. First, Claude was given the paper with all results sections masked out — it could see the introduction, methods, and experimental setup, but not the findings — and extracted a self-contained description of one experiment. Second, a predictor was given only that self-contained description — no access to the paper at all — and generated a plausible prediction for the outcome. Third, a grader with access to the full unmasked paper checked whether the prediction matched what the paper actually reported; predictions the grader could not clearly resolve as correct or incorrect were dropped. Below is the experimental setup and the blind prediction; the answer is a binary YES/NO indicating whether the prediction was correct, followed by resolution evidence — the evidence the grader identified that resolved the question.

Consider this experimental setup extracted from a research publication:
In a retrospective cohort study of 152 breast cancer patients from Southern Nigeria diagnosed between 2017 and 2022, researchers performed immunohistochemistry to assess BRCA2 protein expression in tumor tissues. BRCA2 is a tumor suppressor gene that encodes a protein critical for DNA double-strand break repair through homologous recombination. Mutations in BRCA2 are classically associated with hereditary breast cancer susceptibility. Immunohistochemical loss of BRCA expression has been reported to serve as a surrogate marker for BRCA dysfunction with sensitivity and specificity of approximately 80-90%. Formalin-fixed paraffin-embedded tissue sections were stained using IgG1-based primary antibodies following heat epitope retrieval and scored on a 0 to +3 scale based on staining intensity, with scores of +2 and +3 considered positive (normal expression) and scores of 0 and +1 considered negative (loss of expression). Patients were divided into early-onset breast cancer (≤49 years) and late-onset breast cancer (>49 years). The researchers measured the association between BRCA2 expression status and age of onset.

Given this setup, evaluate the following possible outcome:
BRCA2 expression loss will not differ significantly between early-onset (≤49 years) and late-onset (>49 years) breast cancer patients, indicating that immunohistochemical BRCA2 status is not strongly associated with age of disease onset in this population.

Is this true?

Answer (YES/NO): YES